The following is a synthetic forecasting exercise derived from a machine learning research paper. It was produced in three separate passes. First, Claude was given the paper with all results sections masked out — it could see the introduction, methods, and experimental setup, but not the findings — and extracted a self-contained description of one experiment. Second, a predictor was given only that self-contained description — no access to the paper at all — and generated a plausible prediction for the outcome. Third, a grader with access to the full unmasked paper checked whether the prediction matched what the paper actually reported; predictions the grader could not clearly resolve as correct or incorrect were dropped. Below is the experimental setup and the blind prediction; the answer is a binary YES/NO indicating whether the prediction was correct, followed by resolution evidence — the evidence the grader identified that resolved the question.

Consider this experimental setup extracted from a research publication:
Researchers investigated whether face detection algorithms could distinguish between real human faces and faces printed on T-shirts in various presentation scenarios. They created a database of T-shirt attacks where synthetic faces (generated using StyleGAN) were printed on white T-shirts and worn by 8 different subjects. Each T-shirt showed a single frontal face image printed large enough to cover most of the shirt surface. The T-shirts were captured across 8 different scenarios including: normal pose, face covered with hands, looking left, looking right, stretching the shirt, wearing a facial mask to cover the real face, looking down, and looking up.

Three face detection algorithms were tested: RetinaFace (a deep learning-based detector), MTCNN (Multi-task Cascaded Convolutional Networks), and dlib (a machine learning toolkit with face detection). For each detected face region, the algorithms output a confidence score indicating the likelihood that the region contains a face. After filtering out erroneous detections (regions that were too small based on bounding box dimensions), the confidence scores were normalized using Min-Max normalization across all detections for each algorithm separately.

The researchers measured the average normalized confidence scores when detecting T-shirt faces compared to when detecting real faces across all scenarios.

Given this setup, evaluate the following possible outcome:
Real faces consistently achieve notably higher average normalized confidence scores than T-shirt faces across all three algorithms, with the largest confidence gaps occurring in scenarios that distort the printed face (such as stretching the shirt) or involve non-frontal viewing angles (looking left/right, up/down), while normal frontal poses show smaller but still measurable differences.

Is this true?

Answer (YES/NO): NO